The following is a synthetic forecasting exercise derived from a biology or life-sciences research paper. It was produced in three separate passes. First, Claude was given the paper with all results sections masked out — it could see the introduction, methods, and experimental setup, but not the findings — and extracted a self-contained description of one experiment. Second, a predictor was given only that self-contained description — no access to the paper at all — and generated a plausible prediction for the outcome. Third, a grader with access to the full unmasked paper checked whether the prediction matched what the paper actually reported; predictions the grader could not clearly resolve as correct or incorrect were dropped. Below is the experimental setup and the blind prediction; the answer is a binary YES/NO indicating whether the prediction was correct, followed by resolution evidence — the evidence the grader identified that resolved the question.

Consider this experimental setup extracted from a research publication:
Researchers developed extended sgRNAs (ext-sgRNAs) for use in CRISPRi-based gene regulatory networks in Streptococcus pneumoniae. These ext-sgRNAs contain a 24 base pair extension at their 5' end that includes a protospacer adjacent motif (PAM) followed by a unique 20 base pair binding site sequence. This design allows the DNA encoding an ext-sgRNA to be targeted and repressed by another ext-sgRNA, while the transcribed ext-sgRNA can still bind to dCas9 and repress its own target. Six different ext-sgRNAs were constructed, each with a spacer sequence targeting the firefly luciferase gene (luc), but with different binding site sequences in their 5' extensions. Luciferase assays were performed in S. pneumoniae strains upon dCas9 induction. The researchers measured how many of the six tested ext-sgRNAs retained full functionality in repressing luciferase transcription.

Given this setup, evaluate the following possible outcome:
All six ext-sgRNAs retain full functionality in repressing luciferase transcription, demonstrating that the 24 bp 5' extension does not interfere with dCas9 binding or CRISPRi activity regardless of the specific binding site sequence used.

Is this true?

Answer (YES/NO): NO